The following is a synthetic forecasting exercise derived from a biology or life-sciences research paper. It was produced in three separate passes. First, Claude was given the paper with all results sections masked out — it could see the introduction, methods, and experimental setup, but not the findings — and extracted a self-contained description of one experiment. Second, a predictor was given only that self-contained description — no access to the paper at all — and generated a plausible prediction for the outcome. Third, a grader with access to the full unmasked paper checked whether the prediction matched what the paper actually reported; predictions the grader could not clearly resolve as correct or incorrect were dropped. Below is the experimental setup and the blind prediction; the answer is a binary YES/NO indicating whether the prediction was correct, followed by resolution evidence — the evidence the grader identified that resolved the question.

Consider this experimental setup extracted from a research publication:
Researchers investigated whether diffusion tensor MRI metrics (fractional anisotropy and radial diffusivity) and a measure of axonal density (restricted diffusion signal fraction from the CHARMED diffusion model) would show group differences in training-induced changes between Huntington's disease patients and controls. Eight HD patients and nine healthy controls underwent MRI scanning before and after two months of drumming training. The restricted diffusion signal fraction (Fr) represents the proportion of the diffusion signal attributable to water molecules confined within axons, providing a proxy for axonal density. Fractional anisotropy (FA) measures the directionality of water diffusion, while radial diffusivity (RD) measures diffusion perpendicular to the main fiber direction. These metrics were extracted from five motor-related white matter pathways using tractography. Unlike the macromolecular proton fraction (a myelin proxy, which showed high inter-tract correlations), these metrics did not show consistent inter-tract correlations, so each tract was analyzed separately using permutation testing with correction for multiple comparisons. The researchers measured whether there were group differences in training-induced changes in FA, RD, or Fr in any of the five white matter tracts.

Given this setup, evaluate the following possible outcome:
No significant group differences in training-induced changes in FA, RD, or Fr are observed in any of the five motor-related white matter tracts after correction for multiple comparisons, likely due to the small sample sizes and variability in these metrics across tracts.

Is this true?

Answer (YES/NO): YES